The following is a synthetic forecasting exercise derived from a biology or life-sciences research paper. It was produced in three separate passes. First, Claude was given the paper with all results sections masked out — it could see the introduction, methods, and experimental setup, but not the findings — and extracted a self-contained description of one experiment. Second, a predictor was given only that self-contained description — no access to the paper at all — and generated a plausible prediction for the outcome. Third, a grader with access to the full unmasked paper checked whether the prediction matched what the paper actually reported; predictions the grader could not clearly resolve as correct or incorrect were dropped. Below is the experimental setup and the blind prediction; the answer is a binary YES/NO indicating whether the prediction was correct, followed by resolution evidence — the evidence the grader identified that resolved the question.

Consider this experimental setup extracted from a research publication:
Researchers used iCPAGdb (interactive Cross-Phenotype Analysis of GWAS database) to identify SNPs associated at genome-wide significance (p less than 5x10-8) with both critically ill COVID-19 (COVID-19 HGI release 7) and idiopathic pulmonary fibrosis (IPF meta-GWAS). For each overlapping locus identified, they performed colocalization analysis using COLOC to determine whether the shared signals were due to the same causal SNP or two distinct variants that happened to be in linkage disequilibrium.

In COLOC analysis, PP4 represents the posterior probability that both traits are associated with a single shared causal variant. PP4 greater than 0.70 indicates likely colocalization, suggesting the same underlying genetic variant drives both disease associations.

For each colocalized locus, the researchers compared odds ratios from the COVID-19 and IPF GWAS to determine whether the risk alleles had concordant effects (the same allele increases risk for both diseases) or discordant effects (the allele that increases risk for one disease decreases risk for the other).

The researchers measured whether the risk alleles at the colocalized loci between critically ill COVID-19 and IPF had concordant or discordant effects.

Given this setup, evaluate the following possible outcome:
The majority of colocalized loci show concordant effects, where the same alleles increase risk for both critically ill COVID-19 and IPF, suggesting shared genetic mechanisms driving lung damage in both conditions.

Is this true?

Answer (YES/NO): YES